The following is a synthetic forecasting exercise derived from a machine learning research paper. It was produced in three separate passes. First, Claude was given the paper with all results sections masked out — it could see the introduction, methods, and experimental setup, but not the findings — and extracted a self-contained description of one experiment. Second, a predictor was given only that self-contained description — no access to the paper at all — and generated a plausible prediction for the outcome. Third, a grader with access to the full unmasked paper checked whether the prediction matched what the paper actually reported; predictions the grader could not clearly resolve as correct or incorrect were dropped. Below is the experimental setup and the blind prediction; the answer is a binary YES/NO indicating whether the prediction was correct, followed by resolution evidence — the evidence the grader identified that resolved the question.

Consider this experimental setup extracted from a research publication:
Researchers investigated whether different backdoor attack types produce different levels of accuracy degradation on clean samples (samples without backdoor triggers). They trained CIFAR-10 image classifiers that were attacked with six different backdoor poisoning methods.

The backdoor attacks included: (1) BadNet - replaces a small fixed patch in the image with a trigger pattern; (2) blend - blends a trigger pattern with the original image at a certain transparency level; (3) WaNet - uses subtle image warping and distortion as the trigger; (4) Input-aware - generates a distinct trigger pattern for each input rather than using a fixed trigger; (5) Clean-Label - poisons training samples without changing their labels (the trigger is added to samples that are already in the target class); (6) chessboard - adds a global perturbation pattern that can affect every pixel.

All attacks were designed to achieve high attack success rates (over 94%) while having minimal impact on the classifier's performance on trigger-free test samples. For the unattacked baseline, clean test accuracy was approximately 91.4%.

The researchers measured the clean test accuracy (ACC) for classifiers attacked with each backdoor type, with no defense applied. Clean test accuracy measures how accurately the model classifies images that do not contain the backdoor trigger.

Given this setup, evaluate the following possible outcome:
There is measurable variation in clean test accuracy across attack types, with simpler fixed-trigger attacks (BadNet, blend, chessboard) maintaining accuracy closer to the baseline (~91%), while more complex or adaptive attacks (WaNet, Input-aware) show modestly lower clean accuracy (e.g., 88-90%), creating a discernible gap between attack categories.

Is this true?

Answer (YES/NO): NO